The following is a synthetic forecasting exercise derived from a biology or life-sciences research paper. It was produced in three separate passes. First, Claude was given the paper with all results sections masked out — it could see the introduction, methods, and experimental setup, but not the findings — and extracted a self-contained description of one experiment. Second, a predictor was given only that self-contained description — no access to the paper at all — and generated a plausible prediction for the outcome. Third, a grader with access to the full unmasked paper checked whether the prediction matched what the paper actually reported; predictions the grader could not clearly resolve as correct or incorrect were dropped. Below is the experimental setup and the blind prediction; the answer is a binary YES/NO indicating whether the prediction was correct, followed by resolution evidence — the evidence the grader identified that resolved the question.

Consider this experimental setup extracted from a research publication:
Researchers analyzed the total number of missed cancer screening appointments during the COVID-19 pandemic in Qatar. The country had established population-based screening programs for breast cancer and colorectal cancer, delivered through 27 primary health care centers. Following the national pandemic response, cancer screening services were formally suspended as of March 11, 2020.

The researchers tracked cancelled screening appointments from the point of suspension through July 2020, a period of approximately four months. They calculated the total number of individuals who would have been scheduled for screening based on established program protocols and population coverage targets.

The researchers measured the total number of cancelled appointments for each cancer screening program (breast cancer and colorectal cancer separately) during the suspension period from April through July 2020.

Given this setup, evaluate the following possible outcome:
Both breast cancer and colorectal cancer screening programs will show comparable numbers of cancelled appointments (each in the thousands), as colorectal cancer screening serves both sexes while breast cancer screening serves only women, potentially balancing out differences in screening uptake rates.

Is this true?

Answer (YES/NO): NO